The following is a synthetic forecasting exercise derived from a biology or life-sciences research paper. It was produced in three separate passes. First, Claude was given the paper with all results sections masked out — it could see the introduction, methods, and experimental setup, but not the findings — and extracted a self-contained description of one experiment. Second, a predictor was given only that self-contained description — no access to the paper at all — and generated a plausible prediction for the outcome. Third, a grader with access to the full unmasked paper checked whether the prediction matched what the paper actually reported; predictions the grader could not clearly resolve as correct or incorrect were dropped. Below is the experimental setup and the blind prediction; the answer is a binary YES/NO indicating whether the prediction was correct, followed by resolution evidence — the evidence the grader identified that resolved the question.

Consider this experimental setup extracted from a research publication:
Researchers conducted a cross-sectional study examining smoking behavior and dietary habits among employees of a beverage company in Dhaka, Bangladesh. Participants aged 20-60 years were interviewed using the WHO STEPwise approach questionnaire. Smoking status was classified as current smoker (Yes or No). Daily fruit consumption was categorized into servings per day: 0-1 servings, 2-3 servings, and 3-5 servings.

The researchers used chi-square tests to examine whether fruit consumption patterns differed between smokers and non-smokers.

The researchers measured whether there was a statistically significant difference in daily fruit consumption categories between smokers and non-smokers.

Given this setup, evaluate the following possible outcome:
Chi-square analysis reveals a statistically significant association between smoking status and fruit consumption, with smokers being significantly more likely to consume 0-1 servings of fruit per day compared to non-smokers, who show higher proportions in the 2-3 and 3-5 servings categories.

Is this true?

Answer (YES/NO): NO